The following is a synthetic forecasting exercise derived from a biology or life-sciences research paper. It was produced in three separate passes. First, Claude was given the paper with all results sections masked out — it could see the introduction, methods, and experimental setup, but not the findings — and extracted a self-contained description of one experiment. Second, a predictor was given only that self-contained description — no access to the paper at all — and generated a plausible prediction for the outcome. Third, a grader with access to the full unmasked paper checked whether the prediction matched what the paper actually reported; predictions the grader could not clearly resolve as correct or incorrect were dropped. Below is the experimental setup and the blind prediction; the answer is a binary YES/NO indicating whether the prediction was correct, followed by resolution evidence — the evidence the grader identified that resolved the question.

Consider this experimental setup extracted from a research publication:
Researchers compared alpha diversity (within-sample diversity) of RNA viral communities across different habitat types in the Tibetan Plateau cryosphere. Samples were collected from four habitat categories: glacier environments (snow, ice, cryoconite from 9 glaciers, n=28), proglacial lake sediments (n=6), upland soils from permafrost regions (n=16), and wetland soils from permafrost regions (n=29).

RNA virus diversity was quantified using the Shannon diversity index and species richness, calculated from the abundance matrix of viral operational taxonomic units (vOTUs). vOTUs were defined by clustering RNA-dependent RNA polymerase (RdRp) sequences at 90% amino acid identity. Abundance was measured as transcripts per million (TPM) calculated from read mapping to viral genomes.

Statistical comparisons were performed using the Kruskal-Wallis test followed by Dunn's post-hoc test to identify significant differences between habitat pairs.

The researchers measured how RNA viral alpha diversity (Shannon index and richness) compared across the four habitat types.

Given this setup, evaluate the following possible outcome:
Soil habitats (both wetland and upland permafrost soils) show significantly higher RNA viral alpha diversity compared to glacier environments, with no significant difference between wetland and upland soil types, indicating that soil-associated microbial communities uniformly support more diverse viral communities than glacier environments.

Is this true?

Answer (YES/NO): NO